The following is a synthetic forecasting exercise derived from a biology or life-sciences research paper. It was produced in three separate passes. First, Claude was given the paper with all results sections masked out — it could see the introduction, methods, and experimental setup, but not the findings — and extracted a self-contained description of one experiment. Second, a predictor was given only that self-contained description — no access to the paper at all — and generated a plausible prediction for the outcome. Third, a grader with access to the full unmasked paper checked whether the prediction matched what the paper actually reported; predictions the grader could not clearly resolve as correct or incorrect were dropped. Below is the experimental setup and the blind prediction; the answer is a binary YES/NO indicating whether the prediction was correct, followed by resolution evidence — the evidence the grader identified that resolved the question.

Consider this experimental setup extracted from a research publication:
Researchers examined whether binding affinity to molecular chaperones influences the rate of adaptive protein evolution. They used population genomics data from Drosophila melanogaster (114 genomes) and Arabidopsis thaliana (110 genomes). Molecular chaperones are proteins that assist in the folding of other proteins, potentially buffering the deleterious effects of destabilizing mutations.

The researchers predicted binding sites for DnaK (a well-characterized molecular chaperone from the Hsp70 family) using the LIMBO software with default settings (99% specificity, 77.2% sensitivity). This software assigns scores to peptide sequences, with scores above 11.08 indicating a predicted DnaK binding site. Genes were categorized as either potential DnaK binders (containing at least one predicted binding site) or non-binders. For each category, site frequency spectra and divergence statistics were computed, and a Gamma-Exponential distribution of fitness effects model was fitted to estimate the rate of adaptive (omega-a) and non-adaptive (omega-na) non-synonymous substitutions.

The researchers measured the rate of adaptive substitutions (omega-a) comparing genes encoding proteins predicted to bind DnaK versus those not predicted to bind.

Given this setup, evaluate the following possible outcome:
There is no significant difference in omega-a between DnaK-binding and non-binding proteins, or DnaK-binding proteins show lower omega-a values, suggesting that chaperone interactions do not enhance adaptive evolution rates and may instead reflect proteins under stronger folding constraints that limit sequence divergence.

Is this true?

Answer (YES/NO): YES